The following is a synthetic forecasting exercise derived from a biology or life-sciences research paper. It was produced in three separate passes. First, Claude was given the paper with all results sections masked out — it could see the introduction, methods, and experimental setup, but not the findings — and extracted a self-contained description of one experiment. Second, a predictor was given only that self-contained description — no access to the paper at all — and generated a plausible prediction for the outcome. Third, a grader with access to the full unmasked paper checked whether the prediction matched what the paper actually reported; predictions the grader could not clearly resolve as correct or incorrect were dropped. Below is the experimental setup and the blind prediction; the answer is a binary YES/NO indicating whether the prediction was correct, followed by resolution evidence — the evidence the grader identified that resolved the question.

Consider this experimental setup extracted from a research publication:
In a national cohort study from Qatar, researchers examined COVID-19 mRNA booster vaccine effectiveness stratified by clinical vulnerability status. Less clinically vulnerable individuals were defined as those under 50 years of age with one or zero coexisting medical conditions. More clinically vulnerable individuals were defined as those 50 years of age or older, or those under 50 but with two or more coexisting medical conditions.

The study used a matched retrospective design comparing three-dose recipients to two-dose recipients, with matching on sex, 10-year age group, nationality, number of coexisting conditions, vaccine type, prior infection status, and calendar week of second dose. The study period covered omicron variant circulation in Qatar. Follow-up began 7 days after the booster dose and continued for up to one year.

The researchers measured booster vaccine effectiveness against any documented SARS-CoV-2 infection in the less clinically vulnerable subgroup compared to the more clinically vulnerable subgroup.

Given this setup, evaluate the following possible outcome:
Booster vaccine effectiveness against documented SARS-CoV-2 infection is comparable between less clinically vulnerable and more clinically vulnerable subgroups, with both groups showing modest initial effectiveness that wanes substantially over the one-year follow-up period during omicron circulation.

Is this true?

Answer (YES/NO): NO